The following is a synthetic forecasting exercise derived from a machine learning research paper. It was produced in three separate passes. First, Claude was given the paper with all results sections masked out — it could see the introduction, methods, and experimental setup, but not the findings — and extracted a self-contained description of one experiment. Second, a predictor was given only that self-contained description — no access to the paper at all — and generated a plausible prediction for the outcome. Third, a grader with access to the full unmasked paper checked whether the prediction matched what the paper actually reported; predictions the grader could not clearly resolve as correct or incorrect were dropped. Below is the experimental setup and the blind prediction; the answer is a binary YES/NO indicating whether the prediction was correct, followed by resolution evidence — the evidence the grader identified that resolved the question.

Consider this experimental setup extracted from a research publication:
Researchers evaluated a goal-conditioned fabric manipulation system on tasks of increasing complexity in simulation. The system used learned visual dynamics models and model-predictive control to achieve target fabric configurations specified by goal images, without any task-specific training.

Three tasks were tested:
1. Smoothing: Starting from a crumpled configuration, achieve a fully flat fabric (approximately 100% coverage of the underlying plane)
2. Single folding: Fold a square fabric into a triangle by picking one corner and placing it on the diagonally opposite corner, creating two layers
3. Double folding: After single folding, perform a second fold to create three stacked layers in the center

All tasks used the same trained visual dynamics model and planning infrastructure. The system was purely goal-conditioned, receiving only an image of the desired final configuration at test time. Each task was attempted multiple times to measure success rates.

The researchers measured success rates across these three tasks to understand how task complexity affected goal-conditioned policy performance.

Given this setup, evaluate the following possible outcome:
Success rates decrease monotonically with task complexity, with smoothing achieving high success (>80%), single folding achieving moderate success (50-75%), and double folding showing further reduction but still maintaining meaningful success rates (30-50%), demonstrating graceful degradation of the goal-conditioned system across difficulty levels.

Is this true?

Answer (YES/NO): NO